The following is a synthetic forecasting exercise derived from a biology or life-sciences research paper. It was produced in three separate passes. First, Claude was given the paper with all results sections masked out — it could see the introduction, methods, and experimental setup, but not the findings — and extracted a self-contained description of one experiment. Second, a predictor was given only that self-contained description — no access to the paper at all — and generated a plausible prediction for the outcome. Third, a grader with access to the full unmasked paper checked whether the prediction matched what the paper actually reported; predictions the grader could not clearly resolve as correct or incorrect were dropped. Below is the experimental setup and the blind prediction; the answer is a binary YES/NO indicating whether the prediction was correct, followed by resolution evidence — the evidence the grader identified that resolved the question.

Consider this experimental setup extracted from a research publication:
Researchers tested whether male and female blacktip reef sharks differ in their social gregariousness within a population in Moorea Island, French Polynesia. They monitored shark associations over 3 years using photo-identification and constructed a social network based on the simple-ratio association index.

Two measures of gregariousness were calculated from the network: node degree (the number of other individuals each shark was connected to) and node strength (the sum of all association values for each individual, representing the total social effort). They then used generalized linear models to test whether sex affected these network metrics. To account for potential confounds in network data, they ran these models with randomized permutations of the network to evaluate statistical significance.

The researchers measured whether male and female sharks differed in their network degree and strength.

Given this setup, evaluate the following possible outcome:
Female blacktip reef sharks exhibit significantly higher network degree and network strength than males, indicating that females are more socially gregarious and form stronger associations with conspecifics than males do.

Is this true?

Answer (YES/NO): NO